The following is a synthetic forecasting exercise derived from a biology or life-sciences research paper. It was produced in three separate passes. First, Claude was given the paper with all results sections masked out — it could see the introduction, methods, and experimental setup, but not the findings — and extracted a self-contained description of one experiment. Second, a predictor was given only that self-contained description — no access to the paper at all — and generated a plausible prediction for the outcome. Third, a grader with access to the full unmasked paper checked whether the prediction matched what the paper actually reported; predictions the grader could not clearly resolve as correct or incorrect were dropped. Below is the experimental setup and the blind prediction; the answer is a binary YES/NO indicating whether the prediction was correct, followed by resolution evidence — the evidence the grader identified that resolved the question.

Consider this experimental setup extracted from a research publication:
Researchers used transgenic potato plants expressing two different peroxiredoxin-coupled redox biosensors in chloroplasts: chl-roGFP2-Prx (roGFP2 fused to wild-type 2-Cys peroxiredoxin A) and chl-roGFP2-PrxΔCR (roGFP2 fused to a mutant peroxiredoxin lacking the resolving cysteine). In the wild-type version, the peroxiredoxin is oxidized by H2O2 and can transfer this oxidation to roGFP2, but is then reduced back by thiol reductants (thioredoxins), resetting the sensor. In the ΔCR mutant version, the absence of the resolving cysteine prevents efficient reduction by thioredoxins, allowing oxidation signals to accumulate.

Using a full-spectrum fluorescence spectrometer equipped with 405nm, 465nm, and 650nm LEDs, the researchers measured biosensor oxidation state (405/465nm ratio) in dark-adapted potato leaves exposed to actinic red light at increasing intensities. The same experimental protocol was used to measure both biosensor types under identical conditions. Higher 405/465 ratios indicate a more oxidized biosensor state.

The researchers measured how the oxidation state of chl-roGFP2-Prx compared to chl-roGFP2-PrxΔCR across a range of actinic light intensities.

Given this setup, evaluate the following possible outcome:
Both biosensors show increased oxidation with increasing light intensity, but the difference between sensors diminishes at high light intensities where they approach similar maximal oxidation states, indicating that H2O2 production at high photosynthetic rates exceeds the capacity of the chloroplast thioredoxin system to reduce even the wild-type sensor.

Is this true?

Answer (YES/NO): NO